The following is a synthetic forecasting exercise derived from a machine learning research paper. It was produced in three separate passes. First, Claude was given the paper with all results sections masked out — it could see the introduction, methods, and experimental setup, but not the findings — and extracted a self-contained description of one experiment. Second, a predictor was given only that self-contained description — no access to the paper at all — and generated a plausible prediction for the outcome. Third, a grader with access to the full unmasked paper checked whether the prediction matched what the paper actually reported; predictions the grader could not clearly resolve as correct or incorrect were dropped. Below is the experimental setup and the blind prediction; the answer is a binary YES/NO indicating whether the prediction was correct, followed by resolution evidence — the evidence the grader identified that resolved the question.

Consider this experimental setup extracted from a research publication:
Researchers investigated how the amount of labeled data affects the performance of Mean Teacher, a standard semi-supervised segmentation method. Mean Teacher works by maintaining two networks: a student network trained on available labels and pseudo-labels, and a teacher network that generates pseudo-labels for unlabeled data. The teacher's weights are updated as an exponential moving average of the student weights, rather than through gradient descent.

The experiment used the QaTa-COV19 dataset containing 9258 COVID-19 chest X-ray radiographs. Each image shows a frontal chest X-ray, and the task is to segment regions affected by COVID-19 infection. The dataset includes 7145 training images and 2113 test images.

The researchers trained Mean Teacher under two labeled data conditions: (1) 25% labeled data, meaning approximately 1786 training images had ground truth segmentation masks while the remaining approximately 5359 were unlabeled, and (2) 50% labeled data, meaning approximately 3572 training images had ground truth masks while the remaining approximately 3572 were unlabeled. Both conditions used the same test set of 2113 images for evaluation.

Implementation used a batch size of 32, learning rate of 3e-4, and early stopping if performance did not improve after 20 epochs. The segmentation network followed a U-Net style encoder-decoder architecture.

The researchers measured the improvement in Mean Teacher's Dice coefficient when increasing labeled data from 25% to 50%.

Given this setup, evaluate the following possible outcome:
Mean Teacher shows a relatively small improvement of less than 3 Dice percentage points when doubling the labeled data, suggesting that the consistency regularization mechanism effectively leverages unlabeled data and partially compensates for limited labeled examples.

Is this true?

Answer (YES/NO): YES